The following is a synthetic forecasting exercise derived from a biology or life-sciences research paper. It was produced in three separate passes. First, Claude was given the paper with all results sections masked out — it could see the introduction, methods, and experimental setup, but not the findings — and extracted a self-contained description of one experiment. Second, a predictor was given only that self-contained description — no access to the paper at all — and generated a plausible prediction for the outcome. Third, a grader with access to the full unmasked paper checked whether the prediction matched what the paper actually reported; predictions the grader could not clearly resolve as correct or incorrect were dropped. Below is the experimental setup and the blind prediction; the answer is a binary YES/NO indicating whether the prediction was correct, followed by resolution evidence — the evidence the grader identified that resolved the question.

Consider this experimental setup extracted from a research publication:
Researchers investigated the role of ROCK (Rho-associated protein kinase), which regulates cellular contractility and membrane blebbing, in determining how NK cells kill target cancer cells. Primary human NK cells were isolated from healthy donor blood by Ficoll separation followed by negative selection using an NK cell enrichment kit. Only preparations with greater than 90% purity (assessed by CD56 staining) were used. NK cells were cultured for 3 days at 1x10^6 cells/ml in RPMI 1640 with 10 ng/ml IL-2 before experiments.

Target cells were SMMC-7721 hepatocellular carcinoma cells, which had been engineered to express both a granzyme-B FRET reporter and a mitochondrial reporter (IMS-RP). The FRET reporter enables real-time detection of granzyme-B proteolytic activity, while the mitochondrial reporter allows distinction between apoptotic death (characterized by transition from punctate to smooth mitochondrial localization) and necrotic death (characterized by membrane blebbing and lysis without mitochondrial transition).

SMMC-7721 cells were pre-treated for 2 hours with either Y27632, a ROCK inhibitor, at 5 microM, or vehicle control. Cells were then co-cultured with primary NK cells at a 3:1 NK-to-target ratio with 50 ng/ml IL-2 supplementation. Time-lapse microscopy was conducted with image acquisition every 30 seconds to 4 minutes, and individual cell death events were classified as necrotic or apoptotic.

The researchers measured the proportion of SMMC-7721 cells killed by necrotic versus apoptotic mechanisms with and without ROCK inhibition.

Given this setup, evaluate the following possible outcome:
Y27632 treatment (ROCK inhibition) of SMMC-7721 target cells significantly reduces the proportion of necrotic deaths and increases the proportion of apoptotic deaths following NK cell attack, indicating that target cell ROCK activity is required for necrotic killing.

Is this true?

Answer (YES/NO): NO